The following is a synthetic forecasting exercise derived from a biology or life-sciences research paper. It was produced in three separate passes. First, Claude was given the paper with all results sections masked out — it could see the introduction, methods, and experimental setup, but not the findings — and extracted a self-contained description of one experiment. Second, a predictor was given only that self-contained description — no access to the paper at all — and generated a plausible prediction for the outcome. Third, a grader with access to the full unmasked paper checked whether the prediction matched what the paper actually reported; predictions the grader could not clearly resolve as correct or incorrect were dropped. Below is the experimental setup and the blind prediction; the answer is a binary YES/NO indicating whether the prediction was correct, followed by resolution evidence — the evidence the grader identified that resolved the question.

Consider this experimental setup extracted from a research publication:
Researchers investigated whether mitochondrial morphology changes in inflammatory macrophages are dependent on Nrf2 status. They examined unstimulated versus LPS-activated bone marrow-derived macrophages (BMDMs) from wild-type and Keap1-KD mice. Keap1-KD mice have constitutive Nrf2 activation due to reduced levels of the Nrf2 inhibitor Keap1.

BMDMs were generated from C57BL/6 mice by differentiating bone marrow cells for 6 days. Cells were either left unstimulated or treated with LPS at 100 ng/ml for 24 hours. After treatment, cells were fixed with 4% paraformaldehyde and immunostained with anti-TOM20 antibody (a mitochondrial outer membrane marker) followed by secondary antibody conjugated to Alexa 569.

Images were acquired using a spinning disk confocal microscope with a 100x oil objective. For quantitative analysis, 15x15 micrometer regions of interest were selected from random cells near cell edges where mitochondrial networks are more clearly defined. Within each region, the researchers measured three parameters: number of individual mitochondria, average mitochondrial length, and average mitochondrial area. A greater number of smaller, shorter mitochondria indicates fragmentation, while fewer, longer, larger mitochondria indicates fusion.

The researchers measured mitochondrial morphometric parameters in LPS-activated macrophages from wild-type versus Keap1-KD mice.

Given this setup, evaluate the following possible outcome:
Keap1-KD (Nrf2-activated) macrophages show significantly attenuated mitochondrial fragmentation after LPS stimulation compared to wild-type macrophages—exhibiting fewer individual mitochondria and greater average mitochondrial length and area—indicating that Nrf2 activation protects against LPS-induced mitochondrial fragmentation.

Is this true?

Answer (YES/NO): NO